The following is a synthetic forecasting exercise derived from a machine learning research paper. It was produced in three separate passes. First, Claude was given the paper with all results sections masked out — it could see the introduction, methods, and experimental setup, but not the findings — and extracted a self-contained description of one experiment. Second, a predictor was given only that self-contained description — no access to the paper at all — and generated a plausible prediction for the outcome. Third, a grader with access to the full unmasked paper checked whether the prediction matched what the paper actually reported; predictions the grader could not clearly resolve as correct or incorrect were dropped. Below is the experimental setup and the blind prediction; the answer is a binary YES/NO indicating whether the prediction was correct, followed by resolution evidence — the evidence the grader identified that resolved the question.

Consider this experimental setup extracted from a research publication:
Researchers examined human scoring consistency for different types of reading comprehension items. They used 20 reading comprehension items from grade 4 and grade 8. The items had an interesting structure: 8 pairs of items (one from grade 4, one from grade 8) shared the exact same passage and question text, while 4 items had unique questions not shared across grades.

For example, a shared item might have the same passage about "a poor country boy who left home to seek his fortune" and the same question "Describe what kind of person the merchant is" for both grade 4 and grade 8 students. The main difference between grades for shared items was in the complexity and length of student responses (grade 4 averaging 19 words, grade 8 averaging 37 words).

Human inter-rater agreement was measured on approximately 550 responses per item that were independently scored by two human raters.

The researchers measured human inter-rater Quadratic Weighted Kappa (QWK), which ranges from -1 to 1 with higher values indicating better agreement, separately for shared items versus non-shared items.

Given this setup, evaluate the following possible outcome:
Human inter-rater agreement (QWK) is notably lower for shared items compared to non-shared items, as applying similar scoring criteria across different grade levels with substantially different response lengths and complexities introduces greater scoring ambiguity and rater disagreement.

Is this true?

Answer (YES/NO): NO